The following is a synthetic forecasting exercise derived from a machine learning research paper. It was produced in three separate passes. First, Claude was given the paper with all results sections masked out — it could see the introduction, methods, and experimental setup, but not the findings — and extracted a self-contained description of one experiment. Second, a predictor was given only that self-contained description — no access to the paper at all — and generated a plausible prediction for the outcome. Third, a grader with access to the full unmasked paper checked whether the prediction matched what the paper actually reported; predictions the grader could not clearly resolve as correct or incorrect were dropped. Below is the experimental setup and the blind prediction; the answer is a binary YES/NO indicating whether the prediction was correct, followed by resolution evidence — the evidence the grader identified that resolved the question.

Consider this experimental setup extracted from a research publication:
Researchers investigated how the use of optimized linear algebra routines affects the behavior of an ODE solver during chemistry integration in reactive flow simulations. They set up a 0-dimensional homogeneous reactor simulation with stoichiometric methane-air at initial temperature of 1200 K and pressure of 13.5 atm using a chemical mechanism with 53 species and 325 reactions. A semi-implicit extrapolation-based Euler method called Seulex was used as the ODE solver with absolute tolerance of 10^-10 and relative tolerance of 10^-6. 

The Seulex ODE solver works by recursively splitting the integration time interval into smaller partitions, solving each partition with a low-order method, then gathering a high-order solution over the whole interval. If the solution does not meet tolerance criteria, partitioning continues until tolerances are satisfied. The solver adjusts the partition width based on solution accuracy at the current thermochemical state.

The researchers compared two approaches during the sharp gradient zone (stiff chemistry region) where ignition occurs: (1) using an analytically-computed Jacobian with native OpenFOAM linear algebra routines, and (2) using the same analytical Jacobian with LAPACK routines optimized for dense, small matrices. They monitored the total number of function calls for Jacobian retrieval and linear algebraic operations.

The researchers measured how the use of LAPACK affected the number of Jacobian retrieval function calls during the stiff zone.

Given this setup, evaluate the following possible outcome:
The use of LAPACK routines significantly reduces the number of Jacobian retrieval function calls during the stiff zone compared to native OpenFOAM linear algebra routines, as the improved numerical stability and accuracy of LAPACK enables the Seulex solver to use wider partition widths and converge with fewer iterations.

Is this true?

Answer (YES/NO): YES